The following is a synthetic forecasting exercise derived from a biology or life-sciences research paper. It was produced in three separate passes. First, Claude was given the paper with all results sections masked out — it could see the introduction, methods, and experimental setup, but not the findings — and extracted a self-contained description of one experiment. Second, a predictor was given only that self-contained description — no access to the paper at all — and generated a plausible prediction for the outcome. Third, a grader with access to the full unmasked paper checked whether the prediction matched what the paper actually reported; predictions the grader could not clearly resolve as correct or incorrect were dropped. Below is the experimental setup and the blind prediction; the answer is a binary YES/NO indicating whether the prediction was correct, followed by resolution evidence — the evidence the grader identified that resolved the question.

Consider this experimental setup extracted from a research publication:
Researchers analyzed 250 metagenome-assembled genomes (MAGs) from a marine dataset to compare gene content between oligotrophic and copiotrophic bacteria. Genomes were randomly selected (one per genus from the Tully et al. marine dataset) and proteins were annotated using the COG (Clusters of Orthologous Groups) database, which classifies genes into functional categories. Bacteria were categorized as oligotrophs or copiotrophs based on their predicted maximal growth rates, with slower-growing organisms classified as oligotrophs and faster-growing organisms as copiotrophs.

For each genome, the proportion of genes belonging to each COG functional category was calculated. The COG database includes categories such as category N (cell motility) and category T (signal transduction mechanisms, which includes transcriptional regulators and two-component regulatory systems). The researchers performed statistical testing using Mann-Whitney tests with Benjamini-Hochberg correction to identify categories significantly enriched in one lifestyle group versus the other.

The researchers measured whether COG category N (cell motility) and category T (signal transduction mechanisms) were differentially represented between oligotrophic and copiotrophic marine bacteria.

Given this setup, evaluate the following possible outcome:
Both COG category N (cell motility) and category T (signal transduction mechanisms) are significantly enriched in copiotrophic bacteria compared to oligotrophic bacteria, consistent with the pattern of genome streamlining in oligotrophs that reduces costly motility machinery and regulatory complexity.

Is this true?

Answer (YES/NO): NO